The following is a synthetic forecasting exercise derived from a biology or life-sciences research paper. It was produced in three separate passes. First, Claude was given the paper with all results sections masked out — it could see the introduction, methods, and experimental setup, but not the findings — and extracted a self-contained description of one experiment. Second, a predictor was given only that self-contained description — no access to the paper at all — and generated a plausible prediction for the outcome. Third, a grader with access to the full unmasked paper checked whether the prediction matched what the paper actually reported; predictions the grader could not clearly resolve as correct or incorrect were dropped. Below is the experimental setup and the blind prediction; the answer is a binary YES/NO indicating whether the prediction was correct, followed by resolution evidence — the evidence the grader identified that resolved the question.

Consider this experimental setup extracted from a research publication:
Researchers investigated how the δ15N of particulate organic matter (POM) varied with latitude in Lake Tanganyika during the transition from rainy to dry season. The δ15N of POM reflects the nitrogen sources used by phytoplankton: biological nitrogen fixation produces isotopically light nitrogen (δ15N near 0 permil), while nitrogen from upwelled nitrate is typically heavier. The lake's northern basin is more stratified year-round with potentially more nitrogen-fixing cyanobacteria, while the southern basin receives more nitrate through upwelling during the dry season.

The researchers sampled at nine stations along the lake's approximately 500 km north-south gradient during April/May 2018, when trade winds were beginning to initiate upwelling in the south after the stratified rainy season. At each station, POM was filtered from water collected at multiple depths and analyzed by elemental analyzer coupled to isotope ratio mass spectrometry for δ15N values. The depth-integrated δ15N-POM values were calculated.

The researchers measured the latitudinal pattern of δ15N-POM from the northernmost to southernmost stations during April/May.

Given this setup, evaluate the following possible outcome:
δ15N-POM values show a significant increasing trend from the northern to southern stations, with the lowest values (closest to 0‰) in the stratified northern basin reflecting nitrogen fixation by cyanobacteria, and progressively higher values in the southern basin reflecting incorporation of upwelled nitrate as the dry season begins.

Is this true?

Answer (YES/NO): NO